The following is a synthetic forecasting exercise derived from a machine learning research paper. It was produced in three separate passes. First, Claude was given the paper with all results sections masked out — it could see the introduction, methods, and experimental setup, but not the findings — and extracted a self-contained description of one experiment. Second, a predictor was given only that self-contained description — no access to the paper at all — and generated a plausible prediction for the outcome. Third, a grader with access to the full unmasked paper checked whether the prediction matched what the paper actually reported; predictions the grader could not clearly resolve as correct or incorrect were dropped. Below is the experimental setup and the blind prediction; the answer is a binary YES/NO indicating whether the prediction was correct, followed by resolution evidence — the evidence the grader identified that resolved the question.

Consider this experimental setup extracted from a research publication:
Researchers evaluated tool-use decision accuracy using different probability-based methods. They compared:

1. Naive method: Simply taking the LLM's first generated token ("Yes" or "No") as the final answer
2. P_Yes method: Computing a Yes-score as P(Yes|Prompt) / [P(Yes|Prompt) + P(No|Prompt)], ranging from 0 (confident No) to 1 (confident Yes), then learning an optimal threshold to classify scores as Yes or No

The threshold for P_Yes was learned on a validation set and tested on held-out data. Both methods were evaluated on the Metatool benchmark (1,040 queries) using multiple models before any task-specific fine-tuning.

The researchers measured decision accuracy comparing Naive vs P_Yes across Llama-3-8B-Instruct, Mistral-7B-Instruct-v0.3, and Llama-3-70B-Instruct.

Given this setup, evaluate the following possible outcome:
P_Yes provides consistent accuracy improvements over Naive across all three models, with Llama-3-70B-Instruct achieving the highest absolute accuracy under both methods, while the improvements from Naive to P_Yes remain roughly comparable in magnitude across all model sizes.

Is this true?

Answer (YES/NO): NO